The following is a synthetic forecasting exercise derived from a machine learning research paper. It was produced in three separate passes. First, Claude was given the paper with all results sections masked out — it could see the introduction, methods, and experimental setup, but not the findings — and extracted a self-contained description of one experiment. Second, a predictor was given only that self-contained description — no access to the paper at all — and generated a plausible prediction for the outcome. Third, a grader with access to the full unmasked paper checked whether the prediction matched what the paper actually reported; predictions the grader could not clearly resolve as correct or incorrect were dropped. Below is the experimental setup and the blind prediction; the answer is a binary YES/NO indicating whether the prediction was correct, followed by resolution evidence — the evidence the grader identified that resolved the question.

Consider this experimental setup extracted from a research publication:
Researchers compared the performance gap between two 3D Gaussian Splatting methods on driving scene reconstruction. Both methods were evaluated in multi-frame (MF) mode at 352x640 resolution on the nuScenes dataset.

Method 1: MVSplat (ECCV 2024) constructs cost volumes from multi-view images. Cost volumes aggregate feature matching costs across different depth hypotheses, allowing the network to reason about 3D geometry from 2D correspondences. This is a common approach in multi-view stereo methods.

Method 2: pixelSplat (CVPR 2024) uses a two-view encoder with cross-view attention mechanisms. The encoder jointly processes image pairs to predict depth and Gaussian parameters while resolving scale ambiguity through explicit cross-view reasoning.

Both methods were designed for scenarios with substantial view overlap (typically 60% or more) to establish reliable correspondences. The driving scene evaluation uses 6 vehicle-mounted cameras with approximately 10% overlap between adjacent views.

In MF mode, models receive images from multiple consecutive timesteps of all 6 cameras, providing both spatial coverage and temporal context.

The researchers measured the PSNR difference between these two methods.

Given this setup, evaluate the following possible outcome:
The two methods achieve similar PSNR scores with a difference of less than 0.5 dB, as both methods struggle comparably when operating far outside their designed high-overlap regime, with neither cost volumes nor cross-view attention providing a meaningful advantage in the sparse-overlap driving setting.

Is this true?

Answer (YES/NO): NO